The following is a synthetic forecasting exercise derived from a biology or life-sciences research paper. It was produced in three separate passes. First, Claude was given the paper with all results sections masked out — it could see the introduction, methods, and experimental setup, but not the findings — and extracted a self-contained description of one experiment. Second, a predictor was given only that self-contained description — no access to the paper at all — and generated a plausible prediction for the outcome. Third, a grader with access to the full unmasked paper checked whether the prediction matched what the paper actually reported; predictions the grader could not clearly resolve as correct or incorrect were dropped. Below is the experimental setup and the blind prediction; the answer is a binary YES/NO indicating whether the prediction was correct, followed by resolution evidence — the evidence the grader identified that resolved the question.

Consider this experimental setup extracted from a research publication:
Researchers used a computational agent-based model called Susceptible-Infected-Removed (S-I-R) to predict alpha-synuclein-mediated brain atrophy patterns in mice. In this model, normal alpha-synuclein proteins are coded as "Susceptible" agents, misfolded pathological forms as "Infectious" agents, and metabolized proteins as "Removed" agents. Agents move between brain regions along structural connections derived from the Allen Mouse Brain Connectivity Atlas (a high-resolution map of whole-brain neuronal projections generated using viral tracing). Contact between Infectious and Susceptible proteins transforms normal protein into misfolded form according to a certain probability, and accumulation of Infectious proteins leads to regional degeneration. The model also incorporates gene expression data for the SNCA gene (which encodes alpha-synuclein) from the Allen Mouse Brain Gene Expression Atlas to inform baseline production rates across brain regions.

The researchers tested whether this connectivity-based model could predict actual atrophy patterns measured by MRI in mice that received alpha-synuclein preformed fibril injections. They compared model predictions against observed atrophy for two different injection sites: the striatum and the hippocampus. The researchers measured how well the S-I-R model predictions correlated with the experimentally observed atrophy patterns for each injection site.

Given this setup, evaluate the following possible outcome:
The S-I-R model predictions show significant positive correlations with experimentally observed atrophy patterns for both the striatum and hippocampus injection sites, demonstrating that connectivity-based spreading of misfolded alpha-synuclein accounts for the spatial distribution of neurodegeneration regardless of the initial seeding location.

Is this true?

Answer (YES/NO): NO